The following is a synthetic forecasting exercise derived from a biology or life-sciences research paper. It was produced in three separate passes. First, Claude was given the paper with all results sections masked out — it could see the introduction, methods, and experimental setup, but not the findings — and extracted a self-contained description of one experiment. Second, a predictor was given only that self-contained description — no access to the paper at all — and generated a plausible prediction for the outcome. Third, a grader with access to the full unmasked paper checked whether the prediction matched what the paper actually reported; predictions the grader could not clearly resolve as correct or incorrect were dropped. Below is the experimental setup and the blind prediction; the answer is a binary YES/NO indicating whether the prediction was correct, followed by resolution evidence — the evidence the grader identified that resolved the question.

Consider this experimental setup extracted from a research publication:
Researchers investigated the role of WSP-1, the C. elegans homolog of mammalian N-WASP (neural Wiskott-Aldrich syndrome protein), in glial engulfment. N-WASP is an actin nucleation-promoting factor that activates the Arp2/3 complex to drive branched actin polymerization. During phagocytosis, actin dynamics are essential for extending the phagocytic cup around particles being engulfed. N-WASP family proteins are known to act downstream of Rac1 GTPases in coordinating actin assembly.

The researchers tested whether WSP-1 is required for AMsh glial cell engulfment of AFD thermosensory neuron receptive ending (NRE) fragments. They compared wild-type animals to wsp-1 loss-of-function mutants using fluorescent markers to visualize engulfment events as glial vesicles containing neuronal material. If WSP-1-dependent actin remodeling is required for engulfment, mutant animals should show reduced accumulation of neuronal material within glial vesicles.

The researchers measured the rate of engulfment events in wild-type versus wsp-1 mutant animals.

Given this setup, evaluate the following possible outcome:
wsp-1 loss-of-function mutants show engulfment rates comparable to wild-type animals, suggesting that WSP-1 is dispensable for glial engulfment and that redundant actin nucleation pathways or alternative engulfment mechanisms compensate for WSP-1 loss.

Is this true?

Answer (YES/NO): NO